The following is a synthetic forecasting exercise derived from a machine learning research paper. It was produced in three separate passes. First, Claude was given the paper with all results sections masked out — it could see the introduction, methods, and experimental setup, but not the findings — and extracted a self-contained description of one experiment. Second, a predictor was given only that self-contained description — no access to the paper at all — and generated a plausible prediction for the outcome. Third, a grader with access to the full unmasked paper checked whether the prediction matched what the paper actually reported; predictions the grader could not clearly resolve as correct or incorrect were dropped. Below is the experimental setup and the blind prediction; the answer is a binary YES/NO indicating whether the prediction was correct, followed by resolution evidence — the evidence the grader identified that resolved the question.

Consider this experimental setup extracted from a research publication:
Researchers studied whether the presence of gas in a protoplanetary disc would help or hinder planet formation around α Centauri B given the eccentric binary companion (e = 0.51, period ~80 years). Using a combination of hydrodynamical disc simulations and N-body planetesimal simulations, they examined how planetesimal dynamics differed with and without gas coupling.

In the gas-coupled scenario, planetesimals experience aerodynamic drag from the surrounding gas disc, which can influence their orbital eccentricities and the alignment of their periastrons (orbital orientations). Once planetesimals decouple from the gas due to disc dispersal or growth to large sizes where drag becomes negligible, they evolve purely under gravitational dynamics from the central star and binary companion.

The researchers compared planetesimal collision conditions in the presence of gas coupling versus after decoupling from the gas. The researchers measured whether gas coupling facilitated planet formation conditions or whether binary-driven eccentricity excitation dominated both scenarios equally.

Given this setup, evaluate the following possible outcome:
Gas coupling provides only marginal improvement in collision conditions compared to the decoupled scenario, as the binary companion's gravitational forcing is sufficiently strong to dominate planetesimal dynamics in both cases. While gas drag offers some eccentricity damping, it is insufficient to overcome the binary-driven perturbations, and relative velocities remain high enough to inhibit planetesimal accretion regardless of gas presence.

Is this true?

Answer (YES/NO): NO